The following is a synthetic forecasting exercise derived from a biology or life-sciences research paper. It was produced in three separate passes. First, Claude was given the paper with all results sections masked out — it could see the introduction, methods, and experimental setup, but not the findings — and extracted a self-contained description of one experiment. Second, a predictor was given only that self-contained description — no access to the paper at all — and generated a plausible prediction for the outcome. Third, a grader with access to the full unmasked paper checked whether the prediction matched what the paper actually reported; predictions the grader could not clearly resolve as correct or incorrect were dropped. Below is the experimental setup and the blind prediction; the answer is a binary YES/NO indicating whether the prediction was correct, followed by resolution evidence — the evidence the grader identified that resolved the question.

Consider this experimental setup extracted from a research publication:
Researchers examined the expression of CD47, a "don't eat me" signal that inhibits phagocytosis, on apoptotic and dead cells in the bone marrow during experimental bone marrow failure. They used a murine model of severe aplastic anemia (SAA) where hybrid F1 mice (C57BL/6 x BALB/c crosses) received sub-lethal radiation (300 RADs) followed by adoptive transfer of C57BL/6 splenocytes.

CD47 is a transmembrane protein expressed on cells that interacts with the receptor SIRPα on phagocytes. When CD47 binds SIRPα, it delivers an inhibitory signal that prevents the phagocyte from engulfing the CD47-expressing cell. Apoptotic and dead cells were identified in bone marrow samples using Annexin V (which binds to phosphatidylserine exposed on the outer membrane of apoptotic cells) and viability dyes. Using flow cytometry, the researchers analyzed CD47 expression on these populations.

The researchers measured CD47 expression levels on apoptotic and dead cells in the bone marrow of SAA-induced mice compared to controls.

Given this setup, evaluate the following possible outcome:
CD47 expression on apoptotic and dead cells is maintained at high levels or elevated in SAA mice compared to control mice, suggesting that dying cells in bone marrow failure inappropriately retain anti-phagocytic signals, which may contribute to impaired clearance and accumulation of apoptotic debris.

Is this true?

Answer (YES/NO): YES